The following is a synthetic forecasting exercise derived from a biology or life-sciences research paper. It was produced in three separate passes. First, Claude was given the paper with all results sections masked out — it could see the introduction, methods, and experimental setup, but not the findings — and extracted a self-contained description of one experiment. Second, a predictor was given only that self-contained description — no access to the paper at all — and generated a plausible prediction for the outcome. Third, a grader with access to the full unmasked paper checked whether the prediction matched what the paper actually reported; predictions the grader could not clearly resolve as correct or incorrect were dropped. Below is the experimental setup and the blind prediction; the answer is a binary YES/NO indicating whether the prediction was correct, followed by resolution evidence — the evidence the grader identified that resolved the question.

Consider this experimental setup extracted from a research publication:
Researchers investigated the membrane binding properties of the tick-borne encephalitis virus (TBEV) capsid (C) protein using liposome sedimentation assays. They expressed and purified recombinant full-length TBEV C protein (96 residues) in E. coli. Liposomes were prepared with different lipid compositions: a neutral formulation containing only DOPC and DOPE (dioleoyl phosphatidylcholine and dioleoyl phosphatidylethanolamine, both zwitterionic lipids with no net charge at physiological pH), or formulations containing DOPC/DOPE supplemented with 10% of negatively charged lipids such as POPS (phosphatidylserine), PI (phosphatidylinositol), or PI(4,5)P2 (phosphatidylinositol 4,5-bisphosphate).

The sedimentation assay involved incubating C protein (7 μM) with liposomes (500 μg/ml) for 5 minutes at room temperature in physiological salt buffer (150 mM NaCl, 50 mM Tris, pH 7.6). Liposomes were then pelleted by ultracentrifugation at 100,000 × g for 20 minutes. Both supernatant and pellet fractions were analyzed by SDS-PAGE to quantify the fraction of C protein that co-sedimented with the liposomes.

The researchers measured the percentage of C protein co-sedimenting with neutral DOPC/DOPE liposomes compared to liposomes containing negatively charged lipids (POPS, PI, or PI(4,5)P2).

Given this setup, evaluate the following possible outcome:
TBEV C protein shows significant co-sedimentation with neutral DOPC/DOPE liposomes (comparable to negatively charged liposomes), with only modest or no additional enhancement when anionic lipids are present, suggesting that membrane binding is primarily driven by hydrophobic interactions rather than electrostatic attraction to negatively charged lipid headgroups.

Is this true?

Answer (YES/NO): NO